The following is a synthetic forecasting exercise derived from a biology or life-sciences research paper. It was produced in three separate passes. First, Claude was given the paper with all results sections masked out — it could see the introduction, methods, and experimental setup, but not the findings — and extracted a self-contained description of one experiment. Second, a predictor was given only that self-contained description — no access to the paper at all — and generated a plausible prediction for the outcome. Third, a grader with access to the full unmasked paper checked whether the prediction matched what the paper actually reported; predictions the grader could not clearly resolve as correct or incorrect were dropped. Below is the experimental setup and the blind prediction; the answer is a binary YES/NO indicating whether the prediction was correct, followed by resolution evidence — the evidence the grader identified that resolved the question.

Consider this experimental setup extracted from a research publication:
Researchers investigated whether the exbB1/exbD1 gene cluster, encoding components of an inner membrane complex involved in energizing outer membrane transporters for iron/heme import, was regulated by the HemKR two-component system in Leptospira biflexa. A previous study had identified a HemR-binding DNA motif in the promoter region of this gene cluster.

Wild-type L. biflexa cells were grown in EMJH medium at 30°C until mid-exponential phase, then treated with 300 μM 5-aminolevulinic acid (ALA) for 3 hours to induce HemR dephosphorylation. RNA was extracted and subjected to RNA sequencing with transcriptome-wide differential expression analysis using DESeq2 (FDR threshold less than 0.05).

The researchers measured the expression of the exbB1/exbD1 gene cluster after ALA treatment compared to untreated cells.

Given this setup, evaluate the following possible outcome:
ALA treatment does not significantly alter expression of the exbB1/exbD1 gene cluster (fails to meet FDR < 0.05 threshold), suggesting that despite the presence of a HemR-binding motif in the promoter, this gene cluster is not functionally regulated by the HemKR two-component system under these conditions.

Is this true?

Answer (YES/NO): NO